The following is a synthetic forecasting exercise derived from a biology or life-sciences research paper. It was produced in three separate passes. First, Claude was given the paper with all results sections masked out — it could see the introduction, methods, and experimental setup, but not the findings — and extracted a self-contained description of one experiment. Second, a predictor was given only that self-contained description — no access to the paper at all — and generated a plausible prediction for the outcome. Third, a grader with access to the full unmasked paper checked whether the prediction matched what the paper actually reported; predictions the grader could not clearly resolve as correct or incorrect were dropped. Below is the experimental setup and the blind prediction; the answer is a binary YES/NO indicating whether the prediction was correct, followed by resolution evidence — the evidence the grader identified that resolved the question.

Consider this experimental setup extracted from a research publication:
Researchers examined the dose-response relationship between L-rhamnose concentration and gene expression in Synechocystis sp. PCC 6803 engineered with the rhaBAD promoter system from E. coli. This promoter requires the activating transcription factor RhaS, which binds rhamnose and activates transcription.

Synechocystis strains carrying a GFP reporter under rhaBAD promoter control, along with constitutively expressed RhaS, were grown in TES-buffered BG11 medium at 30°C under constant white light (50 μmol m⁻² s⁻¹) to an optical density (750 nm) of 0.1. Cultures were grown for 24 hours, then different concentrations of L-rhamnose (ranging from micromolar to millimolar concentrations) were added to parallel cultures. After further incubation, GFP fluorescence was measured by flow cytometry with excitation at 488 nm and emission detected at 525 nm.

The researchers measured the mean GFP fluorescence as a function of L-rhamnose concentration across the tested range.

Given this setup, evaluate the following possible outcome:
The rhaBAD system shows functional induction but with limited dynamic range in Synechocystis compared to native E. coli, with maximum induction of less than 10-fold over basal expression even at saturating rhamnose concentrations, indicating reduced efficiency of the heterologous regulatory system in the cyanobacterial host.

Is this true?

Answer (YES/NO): NO